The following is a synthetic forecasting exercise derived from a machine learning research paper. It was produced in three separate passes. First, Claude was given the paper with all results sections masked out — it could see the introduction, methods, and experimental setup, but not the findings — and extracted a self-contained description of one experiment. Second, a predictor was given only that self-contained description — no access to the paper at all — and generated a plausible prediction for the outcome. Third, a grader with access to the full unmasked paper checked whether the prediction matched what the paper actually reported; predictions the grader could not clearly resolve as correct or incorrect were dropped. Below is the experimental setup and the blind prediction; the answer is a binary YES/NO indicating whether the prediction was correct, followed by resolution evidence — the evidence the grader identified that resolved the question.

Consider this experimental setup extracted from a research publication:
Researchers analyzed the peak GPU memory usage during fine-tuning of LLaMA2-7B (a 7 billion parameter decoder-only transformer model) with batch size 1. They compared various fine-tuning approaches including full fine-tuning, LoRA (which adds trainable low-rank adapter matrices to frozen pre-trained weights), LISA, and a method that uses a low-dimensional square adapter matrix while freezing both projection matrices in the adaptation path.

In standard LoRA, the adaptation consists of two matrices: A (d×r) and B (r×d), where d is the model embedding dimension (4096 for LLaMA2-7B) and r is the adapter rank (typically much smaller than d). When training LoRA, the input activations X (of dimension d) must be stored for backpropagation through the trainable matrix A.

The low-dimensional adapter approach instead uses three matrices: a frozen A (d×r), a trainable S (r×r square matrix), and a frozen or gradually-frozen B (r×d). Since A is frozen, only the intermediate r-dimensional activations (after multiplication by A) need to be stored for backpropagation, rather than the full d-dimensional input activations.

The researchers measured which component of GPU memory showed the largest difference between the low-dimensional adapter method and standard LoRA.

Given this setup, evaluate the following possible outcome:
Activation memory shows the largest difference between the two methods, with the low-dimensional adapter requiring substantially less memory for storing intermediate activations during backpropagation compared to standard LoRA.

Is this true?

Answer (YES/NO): YES